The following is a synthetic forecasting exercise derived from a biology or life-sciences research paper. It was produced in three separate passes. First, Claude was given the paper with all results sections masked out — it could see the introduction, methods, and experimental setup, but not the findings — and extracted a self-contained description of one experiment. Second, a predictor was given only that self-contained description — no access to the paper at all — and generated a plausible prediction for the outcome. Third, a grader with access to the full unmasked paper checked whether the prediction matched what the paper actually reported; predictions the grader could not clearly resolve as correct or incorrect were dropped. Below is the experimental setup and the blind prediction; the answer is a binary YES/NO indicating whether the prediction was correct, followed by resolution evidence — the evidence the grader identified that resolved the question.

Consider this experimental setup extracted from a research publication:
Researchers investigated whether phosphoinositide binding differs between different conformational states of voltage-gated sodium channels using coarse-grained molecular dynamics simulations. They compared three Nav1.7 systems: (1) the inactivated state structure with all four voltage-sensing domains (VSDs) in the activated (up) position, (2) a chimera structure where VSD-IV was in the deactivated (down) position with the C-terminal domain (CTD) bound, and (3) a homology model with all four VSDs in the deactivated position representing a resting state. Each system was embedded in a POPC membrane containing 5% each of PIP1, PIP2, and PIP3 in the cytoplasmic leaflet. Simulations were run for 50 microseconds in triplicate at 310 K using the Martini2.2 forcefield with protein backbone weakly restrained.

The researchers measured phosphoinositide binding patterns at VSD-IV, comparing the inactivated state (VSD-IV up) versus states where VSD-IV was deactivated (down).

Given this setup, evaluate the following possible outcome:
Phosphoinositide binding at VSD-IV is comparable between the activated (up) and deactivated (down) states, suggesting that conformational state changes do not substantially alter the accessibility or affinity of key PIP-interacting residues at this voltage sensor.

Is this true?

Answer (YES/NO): NO